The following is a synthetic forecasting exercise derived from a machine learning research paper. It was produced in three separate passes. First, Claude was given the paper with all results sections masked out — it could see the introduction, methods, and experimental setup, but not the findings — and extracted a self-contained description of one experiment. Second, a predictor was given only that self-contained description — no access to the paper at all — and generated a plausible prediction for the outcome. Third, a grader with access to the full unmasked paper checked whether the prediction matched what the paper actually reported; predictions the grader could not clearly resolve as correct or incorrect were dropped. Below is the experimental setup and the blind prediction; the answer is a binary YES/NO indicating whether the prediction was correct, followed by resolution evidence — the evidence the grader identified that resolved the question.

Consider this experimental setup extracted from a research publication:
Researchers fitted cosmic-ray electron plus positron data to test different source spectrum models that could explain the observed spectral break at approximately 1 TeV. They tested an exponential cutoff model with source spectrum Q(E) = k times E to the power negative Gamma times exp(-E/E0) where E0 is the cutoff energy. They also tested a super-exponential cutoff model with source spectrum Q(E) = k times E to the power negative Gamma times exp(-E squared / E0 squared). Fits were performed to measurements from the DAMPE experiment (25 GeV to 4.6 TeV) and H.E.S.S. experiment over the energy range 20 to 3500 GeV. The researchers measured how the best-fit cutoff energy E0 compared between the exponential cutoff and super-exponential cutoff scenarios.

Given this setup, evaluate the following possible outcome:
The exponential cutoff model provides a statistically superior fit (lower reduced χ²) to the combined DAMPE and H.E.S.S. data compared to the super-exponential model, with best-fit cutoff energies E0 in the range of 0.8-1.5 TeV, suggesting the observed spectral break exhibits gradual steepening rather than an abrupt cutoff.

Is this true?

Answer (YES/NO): NO